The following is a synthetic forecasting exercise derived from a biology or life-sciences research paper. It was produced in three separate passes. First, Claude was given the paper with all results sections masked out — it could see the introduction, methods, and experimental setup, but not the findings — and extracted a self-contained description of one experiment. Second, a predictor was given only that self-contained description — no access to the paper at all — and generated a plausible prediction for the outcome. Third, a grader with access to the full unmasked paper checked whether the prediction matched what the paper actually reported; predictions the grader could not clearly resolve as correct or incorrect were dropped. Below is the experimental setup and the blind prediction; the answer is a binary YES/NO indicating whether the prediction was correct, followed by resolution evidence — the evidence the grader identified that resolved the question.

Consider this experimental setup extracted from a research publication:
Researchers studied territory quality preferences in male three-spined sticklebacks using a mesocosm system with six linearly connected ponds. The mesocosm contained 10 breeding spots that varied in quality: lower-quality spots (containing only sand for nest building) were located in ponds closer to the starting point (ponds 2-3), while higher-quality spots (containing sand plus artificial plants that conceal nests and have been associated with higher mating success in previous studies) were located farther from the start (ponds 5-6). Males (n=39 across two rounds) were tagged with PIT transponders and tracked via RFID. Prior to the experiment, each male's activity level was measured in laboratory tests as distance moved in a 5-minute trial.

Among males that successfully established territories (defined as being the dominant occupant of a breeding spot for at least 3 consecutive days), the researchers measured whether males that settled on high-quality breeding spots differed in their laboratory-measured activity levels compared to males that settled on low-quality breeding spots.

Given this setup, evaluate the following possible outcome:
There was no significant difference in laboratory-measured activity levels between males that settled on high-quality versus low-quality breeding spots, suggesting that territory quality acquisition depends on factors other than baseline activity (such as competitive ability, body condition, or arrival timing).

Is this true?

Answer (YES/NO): YES